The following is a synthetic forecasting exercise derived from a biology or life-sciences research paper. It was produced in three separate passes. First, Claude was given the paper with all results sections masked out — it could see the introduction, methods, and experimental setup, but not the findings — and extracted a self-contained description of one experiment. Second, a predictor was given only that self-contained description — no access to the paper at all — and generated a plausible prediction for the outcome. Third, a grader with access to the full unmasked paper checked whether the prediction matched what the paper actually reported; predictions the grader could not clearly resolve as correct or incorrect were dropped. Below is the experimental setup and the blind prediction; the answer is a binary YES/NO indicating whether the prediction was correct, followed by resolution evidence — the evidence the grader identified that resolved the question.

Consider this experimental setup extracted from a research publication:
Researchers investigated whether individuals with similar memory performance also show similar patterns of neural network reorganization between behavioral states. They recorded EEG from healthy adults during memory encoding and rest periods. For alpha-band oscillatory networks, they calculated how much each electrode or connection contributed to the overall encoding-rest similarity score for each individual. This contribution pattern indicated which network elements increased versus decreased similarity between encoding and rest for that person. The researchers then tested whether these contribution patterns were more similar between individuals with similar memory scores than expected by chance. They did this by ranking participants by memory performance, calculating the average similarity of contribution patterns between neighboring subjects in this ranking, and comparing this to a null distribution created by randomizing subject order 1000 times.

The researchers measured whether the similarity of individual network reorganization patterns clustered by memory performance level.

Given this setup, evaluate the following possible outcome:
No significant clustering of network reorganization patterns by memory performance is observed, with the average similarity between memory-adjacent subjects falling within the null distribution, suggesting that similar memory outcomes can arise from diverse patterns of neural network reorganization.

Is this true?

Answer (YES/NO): YES